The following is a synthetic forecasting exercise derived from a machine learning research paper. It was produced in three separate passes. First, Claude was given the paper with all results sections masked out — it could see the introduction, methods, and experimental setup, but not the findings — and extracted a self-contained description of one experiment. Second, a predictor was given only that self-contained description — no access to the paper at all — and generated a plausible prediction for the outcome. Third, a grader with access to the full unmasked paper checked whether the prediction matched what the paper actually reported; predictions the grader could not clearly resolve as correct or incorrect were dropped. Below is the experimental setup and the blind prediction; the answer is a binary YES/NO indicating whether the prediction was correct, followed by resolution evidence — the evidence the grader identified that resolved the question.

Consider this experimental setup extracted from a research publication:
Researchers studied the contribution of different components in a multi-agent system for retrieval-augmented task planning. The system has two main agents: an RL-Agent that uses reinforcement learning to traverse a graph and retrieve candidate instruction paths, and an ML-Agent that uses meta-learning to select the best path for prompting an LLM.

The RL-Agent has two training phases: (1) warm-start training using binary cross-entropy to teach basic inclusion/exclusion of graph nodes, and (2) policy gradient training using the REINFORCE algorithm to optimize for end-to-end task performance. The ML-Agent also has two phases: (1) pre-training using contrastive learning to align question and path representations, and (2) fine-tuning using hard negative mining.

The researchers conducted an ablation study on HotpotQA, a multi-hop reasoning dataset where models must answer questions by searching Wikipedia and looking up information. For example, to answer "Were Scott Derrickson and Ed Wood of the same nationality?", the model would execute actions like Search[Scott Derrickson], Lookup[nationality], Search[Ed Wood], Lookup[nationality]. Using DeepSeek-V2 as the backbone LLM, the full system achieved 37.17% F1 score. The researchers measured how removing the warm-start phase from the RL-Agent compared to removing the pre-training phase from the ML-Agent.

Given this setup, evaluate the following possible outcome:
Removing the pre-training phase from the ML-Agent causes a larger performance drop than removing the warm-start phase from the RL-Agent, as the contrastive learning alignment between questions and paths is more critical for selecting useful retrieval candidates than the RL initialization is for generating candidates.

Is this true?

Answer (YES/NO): NO